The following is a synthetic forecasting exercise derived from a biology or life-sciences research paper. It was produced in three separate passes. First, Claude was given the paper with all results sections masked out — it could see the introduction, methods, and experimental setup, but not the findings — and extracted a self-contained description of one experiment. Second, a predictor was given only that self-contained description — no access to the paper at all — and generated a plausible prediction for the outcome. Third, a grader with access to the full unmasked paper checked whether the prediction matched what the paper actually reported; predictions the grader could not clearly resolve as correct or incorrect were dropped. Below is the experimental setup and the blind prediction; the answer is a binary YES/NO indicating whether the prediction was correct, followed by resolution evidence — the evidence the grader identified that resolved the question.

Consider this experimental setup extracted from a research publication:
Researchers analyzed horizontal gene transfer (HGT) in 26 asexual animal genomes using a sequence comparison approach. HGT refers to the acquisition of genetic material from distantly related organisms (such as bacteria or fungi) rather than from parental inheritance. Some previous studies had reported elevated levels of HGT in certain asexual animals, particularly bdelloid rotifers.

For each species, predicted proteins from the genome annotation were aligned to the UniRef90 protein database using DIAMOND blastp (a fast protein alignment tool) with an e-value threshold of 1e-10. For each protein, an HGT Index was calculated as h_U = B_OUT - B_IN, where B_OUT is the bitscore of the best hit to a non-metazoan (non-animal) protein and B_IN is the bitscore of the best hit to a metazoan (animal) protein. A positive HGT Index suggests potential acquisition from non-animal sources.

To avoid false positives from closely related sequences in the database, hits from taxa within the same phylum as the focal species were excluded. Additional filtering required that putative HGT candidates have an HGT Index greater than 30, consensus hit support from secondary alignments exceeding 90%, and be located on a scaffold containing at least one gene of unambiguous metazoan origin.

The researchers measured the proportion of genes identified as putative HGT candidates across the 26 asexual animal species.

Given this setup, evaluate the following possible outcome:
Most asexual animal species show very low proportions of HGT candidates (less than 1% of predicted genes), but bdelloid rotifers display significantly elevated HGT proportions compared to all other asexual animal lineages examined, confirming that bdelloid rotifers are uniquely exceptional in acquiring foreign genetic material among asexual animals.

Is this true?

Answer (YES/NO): NO